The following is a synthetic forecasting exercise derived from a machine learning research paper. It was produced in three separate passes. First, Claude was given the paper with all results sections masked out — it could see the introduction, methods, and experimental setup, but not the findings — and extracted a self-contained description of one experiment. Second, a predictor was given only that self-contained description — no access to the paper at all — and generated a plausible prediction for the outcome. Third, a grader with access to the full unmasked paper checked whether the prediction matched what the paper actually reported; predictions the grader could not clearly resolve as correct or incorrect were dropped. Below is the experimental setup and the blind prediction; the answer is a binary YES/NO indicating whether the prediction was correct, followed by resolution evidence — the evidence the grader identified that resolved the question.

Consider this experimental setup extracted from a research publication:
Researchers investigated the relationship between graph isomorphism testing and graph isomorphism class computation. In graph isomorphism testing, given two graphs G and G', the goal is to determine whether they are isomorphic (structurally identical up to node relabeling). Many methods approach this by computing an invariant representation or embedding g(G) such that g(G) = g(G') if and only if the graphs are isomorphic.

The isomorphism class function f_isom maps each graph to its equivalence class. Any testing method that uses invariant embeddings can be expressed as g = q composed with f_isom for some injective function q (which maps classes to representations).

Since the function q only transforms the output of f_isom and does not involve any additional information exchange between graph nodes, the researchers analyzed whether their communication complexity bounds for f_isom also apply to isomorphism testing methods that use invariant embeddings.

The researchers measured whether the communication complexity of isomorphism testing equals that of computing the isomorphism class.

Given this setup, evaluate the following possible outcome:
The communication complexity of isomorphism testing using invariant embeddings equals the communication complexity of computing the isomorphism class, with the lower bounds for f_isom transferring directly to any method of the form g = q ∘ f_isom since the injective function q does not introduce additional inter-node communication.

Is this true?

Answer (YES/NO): YES